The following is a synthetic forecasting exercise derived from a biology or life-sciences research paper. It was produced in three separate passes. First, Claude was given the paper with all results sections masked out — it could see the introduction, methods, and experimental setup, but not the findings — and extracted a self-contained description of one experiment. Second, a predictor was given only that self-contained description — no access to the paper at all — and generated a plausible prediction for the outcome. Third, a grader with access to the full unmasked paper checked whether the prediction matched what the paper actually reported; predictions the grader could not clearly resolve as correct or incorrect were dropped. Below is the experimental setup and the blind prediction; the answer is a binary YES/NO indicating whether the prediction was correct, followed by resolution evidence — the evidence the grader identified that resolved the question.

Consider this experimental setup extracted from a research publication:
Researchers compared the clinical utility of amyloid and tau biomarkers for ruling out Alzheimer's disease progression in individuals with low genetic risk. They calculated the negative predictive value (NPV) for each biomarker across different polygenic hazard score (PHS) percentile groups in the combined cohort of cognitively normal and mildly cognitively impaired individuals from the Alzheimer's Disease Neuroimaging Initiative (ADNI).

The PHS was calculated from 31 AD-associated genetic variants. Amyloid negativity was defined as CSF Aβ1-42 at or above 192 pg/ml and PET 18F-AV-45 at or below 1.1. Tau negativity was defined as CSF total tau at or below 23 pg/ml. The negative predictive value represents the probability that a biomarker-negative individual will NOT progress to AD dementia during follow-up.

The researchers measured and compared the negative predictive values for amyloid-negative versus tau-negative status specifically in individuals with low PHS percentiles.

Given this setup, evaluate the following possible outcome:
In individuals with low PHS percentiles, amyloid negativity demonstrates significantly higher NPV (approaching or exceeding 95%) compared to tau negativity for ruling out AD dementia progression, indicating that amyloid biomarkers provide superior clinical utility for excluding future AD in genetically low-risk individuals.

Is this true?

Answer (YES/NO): NO